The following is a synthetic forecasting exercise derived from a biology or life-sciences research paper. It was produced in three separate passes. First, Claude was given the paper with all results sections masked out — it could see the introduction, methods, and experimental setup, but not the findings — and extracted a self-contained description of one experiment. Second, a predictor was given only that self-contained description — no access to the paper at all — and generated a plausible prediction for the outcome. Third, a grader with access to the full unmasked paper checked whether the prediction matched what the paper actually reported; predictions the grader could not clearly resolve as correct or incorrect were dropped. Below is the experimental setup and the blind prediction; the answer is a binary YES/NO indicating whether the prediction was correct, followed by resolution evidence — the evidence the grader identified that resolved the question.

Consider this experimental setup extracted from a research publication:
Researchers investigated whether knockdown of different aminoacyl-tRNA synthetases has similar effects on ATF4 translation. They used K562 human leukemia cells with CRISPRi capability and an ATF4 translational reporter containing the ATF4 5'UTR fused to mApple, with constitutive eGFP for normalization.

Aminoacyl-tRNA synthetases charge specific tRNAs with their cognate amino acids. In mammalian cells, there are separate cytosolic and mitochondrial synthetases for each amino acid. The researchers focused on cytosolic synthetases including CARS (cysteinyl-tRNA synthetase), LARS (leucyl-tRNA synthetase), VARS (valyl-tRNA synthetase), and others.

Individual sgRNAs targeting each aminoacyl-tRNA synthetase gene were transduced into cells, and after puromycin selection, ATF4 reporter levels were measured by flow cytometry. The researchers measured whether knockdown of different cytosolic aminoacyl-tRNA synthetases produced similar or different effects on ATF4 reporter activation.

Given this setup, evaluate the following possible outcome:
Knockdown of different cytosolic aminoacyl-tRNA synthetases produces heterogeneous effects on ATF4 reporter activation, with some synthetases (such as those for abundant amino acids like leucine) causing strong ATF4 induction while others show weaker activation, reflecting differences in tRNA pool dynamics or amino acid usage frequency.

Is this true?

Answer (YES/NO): NO